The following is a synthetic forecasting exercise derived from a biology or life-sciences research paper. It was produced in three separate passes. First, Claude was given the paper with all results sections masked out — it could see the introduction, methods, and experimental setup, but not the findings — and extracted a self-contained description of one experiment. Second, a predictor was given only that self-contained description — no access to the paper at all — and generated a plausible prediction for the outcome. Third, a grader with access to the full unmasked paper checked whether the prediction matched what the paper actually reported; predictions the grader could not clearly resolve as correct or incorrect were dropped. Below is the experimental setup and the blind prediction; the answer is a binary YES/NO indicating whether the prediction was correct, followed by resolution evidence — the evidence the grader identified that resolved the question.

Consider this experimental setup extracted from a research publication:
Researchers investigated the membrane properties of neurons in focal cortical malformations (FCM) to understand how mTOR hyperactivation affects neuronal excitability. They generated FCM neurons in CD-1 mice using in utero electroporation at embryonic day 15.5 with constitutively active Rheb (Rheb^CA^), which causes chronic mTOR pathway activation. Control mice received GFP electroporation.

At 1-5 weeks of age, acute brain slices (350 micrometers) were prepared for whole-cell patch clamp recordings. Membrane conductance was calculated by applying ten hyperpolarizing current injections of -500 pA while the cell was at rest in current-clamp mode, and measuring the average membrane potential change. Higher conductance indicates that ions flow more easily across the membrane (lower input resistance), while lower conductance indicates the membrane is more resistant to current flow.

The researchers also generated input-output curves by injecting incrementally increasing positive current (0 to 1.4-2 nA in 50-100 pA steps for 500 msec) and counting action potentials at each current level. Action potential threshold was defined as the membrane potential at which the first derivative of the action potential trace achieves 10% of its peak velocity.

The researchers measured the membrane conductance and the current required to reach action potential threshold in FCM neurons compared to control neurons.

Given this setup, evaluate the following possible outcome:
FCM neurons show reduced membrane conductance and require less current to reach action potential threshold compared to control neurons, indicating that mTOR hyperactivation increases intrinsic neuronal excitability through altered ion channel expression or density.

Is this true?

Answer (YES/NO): NO